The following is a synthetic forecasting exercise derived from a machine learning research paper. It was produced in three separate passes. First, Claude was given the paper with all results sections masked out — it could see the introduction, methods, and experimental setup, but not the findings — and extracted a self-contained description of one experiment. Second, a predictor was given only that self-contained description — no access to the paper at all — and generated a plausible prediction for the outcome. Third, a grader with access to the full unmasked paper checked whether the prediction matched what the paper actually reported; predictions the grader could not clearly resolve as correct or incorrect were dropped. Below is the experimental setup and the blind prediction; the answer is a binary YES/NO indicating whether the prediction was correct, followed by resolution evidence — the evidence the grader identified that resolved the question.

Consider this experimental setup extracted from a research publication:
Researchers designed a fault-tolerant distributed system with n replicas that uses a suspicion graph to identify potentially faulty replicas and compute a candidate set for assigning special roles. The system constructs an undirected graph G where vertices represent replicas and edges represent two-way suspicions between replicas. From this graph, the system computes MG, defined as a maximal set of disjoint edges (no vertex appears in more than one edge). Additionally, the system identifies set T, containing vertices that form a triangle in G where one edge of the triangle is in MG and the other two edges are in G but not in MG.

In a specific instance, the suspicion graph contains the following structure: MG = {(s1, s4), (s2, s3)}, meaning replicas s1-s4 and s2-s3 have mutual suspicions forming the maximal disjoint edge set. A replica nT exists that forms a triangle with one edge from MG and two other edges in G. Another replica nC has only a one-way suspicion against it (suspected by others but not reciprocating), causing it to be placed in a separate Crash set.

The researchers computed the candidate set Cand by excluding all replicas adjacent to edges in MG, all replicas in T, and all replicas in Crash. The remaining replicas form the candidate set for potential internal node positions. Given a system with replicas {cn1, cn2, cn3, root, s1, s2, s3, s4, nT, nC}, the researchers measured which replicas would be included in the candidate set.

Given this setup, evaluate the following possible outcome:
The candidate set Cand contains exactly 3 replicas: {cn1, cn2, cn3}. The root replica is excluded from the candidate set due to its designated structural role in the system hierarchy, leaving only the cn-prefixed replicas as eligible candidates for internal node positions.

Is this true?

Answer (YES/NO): NO